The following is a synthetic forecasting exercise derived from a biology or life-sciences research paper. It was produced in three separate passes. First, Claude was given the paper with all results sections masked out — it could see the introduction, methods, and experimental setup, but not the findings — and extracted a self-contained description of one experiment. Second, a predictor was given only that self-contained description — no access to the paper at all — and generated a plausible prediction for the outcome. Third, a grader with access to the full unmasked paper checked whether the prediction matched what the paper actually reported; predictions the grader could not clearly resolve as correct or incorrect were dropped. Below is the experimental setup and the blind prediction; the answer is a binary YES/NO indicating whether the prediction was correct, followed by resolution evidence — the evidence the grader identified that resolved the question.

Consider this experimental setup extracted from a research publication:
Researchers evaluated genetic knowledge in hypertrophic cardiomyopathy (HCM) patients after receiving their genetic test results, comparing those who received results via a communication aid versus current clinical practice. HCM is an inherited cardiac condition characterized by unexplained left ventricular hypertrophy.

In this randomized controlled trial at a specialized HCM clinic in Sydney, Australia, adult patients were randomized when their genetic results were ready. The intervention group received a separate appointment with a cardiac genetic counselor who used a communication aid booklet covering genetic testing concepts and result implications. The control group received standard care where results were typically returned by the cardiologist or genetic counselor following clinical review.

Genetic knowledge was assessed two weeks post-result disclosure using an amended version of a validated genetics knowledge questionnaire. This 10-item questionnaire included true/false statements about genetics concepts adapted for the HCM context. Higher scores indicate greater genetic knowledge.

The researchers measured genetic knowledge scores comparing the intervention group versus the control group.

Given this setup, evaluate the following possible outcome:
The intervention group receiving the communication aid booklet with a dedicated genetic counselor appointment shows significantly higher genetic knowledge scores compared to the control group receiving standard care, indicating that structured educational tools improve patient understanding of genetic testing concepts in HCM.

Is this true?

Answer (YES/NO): NO